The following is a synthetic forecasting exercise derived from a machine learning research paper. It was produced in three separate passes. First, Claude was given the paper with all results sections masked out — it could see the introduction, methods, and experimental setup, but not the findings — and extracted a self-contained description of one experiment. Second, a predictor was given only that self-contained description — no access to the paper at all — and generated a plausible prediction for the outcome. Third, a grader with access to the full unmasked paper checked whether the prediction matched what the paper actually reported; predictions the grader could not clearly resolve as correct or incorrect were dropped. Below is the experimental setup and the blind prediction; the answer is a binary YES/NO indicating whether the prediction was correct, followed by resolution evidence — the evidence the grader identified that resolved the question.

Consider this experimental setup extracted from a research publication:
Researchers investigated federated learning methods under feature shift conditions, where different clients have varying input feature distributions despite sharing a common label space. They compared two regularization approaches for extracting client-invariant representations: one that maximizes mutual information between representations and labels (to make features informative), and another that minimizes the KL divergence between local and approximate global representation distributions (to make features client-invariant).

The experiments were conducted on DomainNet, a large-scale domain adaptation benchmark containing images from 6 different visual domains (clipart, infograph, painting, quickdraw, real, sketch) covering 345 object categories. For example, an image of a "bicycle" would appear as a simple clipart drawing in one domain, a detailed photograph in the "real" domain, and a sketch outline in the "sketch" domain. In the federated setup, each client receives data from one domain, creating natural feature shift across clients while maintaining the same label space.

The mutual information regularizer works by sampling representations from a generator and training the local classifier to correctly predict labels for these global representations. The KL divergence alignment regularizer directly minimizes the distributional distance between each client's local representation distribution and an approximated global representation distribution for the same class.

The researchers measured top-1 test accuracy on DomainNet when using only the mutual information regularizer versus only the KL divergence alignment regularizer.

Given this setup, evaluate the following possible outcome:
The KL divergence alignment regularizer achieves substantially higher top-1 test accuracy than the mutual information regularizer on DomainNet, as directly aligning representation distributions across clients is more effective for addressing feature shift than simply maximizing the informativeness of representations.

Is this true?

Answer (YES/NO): NO